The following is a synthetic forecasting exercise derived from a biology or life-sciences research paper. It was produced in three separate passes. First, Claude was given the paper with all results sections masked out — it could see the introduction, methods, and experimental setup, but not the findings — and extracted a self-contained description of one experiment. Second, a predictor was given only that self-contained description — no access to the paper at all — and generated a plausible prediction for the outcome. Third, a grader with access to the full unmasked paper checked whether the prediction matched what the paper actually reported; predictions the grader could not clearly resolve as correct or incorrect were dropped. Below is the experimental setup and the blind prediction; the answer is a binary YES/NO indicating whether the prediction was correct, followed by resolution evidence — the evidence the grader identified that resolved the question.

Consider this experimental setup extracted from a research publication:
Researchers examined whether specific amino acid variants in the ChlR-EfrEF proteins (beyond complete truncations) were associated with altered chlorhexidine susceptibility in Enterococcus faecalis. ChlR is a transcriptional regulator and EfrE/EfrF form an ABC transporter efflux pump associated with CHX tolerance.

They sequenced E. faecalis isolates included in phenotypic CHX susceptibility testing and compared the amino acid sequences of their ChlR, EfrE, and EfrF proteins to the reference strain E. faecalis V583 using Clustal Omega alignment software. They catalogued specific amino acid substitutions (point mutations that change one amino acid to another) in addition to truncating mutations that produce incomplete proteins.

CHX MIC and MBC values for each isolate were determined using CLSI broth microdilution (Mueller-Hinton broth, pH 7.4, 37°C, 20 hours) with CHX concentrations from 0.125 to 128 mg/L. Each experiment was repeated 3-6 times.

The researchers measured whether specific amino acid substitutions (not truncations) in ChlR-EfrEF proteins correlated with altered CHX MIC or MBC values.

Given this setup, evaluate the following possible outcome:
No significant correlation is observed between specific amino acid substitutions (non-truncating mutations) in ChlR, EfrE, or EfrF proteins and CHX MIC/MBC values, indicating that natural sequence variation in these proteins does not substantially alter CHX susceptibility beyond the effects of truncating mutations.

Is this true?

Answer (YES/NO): YES